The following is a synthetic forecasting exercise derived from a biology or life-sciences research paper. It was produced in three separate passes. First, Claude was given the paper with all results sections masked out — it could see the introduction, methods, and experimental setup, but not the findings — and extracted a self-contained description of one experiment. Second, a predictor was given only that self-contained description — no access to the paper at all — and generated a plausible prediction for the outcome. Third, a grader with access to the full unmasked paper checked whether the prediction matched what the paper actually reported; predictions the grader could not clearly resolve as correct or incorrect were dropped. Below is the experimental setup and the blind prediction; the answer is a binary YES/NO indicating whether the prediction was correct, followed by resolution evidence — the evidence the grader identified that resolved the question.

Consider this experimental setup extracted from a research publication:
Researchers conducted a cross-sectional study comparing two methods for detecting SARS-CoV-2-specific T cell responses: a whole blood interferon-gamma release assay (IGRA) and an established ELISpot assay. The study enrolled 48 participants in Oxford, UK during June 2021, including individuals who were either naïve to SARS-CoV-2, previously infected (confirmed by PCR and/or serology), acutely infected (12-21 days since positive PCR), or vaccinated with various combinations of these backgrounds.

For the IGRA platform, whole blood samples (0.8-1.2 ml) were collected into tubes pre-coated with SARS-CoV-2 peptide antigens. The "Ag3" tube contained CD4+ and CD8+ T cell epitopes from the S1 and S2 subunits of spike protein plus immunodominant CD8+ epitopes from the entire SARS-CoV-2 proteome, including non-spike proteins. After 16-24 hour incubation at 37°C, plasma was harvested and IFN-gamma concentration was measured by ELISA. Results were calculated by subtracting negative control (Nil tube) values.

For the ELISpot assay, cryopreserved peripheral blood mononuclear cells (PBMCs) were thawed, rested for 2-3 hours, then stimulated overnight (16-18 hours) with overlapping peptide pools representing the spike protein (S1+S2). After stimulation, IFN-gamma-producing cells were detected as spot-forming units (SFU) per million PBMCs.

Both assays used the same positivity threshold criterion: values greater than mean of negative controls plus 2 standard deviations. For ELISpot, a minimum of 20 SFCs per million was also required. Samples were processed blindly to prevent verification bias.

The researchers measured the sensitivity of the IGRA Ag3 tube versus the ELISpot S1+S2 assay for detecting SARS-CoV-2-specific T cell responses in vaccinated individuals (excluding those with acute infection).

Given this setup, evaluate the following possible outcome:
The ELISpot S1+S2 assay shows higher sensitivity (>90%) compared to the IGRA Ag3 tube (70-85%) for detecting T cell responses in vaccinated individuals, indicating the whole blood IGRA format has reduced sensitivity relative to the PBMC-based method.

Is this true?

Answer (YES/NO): NO